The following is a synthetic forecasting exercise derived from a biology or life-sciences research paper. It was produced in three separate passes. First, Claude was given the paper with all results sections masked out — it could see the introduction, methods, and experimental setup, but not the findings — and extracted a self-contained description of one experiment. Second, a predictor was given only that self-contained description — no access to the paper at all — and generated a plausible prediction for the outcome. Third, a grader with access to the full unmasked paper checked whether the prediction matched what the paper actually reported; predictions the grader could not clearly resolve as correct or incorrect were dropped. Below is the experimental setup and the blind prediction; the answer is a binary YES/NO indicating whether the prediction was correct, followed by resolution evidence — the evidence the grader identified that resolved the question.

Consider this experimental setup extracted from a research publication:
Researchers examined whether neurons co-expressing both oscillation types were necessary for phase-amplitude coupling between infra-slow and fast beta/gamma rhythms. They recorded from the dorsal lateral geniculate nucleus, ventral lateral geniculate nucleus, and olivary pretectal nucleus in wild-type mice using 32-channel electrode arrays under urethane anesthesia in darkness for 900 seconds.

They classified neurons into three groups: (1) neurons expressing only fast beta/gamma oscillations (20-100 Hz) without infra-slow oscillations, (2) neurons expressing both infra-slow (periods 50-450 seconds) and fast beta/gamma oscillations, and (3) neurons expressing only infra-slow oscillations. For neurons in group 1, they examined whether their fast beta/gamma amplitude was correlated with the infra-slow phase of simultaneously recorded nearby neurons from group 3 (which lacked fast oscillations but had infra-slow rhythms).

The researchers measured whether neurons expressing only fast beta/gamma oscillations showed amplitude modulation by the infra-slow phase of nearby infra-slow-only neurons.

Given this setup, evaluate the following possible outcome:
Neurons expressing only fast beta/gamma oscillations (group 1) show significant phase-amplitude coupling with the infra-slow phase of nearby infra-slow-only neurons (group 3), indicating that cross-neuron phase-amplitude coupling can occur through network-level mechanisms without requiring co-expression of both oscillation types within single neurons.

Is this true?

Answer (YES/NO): NO